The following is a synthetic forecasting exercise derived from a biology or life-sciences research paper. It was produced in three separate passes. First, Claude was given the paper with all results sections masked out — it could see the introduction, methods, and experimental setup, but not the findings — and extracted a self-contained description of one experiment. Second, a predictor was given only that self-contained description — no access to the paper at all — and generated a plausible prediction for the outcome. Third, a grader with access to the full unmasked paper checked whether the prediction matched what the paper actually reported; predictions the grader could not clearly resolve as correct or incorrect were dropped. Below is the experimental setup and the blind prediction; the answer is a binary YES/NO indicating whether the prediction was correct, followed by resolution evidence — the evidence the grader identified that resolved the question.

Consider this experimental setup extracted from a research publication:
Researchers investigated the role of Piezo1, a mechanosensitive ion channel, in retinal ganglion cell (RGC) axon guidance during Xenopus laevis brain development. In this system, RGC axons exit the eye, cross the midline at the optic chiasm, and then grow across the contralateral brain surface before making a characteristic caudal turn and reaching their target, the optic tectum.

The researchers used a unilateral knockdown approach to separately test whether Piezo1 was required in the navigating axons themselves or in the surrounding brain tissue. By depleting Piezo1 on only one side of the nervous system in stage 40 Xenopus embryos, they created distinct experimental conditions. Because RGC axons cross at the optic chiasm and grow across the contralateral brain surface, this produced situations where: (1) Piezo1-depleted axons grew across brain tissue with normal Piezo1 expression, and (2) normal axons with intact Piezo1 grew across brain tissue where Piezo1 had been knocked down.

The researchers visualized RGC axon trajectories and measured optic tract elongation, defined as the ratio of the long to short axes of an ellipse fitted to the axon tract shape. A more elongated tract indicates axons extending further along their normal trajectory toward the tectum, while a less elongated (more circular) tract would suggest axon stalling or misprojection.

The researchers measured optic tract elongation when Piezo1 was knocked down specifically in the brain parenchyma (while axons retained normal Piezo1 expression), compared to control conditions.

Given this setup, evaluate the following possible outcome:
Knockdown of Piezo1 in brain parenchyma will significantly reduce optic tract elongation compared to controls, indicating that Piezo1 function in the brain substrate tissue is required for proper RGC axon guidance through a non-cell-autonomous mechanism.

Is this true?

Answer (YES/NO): YES